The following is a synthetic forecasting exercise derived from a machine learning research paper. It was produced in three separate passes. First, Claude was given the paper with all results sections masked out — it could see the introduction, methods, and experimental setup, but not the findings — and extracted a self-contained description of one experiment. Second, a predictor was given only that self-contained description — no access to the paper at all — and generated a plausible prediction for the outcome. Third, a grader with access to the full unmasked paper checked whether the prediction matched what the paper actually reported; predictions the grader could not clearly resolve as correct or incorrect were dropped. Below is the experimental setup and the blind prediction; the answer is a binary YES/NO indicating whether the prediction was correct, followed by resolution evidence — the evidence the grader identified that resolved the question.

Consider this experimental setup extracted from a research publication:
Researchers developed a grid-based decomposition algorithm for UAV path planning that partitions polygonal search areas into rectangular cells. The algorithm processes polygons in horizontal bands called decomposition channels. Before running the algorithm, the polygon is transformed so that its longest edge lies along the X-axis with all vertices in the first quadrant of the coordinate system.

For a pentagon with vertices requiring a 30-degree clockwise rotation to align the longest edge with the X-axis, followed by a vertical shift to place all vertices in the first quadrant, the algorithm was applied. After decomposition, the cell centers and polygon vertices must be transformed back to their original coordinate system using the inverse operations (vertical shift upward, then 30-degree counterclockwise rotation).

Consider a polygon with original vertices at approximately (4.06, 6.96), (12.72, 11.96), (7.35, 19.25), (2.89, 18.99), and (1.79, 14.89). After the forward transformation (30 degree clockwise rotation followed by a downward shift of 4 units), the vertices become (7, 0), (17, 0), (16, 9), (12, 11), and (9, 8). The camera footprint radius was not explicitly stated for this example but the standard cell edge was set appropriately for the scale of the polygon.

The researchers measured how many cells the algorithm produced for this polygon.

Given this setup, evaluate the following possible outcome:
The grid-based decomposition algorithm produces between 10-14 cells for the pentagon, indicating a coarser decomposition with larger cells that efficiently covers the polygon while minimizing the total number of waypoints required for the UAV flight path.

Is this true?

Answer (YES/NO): NO